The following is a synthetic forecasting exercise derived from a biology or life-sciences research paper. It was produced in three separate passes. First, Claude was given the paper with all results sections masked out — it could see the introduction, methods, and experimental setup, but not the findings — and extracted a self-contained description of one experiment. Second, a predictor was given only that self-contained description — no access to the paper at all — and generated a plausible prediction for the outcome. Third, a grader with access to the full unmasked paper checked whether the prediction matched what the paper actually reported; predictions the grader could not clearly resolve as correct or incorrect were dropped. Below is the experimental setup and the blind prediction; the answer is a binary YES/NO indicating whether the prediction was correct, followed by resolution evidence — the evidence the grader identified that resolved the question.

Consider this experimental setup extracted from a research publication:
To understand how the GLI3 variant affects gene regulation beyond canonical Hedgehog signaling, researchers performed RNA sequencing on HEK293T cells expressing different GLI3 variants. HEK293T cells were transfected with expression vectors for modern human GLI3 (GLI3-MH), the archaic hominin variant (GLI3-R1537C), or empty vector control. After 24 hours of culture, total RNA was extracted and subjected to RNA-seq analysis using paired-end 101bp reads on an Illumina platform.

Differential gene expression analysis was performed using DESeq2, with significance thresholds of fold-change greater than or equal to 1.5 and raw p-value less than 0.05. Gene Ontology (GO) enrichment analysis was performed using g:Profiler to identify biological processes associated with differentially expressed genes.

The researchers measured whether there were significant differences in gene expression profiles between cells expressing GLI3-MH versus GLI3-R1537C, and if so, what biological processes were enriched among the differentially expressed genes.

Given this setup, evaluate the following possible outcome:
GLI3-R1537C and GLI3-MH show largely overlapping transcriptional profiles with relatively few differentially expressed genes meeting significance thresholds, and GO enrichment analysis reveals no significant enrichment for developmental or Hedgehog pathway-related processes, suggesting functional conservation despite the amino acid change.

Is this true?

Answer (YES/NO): NO